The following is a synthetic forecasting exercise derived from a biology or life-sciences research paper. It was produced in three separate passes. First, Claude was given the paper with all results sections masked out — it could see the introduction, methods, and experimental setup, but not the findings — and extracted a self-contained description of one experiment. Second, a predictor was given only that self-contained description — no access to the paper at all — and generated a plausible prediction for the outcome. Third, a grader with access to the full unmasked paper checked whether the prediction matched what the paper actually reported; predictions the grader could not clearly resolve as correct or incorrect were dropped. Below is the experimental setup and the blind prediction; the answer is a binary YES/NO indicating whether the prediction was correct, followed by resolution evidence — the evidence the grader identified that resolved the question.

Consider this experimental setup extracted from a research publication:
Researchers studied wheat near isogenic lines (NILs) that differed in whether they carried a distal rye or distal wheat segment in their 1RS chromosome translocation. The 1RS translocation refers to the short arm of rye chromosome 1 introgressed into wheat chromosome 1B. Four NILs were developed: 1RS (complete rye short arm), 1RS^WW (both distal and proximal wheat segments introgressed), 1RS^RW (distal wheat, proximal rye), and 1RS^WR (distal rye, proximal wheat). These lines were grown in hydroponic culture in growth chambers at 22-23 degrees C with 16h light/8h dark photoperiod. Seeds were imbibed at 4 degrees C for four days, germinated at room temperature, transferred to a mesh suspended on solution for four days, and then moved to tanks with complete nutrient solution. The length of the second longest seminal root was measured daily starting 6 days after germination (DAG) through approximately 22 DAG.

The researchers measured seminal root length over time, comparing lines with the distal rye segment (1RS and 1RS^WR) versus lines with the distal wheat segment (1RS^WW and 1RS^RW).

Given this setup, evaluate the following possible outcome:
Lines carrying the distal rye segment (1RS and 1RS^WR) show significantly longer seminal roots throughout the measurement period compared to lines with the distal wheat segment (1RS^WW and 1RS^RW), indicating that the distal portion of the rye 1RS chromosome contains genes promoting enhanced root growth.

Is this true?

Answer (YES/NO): NO